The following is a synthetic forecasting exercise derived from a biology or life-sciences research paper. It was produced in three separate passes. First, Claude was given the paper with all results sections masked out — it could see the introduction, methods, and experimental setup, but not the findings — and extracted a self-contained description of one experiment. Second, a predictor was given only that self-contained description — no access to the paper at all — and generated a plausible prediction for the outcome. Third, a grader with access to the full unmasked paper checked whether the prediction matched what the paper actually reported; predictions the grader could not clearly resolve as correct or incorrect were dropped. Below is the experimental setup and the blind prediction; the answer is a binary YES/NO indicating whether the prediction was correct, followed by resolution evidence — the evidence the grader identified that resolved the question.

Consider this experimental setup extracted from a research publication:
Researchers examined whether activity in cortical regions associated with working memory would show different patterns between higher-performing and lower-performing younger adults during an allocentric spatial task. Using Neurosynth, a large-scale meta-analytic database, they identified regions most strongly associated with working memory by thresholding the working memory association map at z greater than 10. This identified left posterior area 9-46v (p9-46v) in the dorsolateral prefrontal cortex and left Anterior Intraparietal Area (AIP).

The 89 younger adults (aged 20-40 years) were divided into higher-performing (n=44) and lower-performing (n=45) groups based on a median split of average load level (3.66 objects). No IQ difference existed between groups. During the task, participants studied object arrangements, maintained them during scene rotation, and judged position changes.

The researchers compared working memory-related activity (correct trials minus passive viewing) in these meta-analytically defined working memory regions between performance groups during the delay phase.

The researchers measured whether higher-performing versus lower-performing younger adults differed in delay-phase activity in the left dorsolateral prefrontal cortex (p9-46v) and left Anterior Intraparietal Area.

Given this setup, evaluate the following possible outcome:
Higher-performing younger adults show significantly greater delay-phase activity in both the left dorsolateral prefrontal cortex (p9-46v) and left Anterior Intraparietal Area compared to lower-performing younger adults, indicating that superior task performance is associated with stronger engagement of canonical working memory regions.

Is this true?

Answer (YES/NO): NO